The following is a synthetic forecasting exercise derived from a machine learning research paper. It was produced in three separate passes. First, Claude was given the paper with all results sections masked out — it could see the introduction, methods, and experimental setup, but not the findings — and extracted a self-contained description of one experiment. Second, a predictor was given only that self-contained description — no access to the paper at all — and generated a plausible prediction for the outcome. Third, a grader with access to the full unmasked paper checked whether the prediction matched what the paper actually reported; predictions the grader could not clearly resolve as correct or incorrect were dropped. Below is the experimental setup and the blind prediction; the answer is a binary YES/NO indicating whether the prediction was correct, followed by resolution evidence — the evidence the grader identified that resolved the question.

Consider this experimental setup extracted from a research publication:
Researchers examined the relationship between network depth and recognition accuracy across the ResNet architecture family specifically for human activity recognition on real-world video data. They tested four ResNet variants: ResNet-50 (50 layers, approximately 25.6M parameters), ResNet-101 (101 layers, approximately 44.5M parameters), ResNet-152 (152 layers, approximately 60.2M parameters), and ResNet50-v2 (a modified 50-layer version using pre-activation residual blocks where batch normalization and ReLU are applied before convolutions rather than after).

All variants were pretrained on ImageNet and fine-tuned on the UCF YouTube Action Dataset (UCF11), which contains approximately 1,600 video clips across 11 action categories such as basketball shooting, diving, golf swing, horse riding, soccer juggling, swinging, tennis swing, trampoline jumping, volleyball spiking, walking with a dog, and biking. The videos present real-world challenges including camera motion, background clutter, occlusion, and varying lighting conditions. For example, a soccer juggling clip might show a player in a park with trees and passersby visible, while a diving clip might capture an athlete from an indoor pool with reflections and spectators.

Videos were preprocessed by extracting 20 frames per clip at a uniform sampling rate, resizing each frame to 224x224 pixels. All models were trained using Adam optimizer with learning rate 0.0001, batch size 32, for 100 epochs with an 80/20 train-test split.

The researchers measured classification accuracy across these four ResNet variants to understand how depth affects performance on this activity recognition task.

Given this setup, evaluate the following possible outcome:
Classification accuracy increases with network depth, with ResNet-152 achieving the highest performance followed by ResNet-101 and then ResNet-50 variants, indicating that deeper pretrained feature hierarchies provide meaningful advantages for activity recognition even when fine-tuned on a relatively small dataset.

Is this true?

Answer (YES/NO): NO